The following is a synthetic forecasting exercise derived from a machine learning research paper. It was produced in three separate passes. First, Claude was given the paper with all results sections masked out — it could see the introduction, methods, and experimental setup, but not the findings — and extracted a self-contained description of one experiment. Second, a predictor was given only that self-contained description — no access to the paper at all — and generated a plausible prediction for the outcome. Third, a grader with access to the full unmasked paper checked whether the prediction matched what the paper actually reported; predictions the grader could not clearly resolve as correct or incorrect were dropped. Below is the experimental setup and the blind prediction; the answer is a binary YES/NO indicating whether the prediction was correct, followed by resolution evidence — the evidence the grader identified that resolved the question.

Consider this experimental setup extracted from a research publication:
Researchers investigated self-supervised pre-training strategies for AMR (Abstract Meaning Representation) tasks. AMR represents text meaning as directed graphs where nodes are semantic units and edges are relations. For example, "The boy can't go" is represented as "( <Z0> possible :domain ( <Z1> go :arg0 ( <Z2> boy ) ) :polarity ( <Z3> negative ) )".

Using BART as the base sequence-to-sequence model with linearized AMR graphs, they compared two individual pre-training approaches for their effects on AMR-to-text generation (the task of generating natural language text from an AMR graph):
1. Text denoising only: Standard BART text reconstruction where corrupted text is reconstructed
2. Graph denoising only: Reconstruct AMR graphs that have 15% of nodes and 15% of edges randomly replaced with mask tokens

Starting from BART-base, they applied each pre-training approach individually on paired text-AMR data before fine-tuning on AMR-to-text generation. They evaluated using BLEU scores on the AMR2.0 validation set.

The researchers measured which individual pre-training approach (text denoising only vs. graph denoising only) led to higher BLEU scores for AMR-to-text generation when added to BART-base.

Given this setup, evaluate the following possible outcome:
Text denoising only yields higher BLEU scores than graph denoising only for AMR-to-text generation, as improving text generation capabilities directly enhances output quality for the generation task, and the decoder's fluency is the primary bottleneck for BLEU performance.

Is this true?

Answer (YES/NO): YES